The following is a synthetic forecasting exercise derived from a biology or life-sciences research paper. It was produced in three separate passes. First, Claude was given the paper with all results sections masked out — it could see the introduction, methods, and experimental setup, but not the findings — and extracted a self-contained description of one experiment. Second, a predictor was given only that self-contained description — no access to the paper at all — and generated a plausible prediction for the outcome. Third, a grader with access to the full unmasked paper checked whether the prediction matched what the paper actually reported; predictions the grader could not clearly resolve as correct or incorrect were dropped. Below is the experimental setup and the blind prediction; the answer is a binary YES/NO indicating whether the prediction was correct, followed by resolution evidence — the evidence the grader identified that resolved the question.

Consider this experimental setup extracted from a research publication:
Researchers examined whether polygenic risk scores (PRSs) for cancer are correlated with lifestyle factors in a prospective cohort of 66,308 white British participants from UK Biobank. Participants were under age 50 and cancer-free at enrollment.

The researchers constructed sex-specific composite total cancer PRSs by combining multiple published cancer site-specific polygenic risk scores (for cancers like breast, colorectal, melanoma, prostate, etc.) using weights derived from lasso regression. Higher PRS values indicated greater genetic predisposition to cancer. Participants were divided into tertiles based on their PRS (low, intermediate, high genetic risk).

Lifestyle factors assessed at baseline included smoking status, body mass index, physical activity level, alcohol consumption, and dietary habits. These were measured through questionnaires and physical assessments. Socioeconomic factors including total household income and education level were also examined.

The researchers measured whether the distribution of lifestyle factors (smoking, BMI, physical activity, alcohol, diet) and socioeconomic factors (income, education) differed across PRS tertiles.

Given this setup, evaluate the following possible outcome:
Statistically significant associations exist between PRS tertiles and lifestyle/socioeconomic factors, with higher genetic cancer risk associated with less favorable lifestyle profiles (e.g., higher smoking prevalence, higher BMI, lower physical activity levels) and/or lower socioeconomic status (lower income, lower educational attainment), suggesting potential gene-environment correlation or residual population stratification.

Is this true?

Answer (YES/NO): NO